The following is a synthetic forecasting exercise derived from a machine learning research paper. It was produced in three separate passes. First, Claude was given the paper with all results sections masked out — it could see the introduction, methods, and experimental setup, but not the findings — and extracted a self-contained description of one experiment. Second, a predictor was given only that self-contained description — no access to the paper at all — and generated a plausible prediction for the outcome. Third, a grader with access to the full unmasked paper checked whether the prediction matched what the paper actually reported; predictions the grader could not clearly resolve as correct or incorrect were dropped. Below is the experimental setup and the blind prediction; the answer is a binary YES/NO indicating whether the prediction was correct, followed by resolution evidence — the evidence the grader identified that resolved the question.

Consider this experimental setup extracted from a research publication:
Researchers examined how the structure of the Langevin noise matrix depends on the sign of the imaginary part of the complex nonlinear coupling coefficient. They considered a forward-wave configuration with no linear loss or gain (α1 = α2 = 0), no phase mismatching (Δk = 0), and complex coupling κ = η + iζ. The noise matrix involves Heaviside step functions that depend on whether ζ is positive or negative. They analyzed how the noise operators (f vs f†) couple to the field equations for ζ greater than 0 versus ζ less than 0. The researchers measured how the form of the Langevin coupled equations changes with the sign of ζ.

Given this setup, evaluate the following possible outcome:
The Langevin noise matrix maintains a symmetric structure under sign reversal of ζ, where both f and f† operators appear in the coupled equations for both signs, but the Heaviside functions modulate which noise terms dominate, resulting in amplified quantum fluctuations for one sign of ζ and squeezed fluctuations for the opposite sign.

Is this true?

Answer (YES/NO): NO